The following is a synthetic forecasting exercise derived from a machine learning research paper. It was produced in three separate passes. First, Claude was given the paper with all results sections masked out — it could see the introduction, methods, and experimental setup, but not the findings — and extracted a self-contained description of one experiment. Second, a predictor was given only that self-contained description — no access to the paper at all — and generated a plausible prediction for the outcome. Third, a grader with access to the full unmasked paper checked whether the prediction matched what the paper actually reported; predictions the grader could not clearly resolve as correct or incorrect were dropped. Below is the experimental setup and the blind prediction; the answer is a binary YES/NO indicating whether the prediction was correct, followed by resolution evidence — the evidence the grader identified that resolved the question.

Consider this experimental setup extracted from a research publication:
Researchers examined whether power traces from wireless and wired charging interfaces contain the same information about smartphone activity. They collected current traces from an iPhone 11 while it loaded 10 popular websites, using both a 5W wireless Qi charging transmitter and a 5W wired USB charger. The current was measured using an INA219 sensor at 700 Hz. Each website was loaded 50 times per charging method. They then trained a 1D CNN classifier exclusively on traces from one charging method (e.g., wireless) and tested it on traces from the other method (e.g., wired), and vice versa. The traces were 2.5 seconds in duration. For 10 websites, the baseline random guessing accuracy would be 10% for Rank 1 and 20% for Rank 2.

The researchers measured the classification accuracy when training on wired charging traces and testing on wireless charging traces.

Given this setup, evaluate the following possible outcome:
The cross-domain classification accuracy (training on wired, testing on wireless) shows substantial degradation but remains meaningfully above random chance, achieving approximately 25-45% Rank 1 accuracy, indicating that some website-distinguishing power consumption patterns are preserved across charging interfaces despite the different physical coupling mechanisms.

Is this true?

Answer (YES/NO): NO